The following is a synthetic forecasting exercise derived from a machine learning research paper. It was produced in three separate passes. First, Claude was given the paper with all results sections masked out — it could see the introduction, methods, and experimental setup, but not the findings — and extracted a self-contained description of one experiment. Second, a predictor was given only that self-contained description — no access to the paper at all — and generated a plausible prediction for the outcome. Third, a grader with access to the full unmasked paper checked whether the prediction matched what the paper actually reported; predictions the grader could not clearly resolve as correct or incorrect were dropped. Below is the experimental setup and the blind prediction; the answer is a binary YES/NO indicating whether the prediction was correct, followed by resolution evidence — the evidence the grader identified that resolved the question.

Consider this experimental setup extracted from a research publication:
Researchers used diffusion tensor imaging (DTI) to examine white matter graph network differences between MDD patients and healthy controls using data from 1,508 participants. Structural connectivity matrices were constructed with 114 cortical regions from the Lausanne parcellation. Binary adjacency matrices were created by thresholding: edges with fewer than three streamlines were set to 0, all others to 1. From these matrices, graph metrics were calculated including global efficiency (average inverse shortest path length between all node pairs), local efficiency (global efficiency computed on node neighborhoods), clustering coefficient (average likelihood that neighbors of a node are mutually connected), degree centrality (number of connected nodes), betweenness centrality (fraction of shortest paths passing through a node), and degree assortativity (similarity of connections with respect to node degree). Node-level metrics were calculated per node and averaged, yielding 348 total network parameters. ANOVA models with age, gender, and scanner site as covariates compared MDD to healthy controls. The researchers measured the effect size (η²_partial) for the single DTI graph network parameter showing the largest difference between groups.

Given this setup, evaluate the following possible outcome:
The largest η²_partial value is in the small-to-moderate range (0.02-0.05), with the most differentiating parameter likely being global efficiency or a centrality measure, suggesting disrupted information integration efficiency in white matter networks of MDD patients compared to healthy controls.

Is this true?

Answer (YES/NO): NO